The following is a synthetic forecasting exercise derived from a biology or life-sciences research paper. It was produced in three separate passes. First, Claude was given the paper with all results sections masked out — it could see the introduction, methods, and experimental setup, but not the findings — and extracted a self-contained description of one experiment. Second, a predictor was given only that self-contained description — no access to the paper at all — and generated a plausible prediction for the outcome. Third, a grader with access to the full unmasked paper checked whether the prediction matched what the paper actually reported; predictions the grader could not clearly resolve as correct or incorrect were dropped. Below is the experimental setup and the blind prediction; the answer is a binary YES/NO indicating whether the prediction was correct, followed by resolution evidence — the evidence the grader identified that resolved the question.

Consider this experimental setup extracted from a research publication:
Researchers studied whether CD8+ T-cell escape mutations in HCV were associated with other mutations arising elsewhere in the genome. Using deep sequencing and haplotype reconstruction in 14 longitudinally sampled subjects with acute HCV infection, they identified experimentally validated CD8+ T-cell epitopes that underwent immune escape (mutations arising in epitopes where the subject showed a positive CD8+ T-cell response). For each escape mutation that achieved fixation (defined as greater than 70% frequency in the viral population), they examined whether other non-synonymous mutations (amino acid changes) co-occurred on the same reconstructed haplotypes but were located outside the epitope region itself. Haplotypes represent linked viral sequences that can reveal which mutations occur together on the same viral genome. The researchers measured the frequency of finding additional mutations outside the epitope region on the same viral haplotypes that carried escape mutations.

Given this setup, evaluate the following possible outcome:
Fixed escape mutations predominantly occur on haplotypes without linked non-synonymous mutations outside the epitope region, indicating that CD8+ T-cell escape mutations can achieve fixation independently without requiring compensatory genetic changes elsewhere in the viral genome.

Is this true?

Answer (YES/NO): NO